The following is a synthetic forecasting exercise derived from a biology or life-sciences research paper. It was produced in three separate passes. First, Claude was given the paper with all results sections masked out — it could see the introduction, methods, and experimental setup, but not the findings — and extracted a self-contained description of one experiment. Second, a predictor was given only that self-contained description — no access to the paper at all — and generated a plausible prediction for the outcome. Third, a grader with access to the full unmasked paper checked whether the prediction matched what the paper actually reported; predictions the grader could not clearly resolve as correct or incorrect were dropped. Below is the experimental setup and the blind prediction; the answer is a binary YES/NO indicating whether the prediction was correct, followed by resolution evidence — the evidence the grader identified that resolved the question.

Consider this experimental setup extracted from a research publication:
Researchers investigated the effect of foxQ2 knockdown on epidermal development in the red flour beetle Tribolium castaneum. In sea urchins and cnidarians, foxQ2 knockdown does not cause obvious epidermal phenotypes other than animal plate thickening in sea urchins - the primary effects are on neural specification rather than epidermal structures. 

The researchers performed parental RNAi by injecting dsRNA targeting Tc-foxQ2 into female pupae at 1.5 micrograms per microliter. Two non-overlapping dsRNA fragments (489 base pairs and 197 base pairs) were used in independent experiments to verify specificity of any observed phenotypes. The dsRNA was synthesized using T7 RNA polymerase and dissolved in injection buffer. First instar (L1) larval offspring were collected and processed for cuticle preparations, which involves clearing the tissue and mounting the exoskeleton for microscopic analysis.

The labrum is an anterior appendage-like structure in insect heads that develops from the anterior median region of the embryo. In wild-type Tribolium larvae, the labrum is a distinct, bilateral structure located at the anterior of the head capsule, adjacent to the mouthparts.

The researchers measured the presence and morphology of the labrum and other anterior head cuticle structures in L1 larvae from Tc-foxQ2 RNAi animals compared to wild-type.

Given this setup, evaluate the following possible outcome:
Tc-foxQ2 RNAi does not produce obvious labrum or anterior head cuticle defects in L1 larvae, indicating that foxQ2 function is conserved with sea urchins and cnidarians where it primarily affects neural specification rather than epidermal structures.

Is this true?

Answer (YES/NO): NO